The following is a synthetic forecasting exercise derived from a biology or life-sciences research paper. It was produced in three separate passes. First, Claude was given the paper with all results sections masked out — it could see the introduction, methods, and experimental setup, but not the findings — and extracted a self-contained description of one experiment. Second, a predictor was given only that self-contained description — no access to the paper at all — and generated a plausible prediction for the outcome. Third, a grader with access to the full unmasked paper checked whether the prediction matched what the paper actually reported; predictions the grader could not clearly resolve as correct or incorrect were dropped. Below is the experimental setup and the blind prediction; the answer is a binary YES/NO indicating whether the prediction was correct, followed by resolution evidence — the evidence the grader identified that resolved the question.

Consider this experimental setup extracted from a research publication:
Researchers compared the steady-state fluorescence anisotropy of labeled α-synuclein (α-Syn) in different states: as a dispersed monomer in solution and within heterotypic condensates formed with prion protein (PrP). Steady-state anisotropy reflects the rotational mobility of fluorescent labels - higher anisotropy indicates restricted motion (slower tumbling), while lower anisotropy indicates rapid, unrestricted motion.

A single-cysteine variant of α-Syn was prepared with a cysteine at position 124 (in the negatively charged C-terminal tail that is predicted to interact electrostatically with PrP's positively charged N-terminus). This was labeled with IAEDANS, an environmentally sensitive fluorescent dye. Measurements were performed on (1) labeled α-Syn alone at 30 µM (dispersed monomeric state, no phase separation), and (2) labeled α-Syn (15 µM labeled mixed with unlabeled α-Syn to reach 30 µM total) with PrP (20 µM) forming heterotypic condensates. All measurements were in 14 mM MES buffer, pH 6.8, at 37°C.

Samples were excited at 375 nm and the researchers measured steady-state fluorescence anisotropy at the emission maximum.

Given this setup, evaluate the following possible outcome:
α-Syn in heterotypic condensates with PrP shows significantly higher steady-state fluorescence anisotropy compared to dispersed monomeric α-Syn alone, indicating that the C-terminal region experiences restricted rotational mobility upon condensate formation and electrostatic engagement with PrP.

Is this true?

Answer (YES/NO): YES